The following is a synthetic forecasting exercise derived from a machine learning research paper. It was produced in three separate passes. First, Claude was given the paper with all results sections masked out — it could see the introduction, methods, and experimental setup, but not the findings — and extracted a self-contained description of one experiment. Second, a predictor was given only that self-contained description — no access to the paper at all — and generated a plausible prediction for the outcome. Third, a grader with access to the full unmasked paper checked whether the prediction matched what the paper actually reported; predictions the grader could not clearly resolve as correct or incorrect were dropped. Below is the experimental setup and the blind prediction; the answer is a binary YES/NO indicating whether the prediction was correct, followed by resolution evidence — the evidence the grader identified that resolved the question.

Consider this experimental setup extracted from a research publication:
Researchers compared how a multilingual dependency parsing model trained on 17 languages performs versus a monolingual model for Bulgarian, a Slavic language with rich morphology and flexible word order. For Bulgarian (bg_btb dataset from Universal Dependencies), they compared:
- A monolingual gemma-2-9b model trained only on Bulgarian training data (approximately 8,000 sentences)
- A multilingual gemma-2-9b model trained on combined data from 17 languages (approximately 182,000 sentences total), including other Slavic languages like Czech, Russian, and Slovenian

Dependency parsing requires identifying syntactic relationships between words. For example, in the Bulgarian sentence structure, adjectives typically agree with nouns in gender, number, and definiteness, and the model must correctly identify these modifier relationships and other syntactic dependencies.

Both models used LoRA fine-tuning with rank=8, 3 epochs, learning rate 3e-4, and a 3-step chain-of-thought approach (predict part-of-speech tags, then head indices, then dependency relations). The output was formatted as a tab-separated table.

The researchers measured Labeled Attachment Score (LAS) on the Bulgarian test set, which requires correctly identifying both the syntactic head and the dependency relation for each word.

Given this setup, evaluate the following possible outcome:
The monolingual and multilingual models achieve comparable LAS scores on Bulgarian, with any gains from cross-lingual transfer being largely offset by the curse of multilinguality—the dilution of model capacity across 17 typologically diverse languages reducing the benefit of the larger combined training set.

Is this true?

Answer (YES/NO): NO